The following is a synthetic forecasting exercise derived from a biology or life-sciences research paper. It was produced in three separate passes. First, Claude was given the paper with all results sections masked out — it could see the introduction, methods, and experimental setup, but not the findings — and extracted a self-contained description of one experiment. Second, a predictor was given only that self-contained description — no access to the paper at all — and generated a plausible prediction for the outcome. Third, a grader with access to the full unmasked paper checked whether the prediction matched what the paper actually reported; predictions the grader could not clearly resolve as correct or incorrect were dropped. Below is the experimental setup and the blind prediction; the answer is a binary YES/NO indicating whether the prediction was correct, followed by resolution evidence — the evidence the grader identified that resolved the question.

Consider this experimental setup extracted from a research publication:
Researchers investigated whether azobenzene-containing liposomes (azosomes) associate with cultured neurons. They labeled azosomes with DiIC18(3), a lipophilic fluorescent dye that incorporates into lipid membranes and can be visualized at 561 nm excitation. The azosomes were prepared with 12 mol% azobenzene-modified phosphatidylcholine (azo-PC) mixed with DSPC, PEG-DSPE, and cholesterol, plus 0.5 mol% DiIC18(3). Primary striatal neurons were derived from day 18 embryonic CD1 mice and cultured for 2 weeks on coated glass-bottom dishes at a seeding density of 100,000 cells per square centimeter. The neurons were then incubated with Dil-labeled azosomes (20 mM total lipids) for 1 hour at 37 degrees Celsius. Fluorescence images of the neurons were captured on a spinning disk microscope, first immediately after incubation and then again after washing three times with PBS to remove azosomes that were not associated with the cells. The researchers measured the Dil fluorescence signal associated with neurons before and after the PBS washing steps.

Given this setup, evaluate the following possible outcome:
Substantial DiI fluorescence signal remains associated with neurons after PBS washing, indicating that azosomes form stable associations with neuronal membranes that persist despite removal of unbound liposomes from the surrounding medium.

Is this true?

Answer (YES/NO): NO